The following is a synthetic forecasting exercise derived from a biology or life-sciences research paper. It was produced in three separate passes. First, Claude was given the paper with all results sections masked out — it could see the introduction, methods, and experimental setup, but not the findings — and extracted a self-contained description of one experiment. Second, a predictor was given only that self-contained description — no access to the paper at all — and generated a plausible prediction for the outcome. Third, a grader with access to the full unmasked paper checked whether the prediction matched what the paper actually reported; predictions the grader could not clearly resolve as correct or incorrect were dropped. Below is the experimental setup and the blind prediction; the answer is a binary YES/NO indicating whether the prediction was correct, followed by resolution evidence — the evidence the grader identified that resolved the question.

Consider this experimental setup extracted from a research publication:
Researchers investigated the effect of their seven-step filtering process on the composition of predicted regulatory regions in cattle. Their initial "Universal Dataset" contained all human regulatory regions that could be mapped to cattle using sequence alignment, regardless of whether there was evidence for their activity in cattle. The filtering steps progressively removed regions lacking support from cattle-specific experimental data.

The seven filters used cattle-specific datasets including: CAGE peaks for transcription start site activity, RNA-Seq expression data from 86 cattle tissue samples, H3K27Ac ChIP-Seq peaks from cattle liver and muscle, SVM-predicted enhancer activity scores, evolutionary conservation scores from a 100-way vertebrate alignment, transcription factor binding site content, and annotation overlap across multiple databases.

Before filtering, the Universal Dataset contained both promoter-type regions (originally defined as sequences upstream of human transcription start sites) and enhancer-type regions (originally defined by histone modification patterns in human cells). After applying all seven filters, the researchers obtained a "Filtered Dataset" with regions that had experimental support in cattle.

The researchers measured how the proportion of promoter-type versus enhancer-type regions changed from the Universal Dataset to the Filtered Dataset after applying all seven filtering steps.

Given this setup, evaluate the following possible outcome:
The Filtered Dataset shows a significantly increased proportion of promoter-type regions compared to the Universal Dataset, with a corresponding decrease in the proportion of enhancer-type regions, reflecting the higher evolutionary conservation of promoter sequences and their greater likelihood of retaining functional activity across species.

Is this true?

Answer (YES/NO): YES